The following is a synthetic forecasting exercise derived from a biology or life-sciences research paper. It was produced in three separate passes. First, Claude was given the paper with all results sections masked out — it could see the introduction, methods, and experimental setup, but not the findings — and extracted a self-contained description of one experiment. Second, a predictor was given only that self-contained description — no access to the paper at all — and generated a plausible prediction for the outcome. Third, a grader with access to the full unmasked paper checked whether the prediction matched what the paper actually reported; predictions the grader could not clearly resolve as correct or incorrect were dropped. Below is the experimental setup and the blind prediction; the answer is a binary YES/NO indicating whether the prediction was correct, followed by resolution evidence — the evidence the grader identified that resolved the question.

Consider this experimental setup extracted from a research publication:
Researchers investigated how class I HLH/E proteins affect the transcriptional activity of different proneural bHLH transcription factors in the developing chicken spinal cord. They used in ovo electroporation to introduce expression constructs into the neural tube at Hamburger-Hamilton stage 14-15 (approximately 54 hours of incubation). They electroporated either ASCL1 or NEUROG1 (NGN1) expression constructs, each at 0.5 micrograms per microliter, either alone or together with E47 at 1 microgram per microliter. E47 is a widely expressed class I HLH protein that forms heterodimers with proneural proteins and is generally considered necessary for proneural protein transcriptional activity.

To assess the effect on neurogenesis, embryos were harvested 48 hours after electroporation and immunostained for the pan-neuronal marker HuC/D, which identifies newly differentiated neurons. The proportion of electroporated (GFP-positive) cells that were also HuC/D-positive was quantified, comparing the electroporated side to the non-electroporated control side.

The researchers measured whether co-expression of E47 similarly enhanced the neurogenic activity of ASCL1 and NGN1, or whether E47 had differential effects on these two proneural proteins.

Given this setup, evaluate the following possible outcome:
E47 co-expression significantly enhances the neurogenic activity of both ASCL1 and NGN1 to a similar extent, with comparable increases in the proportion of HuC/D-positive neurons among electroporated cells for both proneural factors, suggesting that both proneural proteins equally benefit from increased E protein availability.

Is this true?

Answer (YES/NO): NO